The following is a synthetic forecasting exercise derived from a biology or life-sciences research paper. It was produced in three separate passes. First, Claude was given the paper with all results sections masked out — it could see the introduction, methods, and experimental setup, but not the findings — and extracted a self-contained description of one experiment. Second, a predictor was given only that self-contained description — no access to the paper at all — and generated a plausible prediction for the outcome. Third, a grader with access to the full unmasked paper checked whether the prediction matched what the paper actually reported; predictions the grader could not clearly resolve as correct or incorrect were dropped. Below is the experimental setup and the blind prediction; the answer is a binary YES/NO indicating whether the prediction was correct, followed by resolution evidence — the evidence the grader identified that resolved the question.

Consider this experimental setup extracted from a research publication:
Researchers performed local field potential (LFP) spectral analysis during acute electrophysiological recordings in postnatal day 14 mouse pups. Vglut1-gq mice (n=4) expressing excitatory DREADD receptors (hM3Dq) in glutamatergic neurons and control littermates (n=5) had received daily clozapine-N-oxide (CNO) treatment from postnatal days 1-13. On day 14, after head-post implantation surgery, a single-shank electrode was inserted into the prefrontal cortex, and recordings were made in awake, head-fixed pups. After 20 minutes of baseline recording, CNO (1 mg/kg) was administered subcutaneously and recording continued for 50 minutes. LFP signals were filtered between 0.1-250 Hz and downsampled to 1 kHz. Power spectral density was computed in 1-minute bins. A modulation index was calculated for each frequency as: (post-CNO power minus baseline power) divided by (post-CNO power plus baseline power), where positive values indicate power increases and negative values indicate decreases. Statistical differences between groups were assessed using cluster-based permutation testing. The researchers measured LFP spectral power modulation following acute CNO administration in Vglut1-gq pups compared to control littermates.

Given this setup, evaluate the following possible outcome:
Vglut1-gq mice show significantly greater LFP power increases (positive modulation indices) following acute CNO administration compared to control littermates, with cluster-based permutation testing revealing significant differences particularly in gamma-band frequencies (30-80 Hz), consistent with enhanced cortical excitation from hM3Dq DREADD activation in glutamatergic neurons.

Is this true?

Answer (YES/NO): NO